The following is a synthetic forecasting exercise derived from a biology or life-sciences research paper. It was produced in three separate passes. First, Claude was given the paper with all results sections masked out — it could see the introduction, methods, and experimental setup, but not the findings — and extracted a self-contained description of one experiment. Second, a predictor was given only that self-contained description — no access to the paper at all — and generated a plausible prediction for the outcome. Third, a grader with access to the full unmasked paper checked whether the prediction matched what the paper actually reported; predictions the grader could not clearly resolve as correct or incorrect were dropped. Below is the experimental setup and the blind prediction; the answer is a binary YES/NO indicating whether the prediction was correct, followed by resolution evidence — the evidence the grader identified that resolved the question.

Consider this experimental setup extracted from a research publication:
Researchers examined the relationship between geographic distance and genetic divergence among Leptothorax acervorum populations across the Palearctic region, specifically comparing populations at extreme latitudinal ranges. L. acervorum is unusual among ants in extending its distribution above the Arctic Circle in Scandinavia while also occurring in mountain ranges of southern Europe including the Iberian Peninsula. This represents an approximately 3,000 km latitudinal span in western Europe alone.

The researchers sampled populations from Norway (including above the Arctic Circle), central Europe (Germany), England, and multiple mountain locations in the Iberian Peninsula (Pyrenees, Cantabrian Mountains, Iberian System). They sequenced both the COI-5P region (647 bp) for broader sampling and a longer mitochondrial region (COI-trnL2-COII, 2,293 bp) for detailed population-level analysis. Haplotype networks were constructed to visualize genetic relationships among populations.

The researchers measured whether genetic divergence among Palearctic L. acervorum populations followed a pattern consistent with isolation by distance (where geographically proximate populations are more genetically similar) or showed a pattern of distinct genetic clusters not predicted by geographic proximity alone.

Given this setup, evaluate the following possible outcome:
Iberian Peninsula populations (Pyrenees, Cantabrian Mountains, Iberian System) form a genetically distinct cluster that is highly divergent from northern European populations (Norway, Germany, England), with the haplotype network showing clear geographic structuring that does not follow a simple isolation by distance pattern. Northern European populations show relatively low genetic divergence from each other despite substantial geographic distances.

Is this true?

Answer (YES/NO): NO